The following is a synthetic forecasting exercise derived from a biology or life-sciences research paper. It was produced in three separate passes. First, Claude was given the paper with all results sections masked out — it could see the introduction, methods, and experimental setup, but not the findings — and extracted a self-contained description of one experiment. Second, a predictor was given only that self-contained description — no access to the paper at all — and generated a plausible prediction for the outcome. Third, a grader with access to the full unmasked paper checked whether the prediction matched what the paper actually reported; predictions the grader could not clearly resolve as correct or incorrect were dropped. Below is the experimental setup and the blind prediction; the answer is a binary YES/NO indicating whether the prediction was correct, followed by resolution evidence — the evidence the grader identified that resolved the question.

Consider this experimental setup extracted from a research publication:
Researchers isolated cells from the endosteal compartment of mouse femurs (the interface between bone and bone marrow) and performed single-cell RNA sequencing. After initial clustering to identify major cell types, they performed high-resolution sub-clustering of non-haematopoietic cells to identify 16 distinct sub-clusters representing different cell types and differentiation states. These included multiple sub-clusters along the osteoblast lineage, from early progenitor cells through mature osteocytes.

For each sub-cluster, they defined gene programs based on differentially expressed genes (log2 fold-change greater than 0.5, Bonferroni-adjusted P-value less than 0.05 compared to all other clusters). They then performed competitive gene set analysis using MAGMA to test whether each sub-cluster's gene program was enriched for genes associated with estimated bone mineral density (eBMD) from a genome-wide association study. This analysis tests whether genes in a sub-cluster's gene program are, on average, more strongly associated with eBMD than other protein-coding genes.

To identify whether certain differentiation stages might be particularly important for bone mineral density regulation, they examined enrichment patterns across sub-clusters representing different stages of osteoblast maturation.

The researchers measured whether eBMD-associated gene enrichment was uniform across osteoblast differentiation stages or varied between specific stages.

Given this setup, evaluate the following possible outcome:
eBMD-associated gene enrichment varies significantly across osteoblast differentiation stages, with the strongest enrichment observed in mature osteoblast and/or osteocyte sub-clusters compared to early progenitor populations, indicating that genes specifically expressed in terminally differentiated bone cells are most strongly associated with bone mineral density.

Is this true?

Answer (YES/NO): NO